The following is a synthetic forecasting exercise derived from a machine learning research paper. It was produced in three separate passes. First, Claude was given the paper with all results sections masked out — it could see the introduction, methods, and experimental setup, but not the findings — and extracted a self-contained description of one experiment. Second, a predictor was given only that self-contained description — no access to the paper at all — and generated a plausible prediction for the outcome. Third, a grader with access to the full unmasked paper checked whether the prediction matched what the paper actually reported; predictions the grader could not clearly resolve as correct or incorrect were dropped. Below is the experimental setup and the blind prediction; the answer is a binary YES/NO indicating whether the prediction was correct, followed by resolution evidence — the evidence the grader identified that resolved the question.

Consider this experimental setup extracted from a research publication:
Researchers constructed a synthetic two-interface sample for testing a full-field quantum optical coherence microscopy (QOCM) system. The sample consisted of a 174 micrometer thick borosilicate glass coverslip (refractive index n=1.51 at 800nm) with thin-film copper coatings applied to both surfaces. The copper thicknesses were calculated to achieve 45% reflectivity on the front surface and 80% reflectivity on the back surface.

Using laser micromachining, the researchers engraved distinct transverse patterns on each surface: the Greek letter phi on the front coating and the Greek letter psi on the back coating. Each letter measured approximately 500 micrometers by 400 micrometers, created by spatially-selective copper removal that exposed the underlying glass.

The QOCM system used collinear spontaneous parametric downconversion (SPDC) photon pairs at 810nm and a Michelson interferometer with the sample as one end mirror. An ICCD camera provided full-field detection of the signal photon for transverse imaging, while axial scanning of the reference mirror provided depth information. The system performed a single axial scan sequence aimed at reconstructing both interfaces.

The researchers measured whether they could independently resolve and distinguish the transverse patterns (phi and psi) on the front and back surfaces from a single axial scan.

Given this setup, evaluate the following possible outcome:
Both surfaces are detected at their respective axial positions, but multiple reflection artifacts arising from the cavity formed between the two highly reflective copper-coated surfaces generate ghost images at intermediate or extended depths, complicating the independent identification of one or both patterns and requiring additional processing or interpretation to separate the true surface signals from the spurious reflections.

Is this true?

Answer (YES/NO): NO